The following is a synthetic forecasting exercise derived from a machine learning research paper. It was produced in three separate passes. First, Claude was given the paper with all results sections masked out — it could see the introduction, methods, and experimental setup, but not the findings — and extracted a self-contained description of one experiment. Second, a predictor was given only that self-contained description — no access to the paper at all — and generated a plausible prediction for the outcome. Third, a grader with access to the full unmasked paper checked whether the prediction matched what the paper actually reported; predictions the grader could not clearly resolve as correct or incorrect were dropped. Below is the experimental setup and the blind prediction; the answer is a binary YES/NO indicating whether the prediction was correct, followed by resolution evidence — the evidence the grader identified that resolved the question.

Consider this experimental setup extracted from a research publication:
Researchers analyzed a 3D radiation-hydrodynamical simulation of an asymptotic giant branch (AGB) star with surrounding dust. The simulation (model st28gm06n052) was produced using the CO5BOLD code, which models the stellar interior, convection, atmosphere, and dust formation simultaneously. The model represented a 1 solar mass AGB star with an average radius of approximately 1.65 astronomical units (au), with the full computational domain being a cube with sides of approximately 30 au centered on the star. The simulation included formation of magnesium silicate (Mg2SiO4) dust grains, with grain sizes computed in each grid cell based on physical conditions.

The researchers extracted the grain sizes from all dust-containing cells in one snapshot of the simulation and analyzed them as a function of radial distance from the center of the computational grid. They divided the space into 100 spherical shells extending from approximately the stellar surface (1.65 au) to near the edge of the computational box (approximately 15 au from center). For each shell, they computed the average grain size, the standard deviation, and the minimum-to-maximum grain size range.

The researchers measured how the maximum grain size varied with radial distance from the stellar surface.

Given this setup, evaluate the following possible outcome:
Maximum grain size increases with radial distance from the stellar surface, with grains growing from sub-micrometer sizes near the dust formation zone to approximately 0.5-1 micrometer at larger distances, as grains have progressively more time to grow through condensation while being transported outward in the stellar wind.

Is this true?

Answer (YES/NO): YES